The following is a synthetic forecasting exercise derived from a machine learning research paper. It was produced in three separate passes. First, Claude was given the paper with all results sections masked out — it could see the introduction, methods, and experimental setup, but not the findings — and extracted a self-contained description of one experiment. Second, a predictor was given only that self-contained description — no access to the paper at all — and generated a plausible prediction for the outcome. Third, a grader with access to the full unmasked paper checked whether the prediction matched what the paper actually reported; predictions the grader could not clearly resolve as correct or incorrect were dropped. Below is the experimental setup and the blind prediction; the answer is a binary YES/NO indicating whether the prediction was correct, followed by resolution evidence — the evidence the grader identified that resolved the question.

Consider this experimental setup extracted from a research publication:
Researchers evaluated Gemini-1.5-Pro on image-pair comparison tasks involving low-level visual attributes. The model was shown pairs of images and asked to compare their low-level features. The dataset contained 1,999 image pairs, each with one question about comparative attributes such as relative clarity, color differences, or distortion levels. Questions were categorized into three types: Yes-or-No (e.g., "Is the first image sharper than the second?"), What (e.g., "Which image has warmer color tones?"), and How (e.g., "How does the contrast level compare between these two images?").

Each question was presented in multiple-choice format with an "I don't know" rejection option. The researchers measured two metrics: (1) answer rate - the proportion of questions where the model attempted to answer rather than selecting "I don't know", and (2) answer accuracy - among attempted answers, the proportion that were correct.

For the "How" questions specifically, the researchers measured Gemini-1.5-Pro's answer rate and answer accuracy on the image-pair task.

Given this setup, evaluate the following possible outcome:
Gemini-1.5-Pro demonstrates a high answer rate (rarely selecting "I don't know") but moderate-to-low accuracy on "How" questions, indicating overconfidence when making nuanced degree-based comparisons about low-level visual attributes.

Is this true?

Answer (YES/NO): NO